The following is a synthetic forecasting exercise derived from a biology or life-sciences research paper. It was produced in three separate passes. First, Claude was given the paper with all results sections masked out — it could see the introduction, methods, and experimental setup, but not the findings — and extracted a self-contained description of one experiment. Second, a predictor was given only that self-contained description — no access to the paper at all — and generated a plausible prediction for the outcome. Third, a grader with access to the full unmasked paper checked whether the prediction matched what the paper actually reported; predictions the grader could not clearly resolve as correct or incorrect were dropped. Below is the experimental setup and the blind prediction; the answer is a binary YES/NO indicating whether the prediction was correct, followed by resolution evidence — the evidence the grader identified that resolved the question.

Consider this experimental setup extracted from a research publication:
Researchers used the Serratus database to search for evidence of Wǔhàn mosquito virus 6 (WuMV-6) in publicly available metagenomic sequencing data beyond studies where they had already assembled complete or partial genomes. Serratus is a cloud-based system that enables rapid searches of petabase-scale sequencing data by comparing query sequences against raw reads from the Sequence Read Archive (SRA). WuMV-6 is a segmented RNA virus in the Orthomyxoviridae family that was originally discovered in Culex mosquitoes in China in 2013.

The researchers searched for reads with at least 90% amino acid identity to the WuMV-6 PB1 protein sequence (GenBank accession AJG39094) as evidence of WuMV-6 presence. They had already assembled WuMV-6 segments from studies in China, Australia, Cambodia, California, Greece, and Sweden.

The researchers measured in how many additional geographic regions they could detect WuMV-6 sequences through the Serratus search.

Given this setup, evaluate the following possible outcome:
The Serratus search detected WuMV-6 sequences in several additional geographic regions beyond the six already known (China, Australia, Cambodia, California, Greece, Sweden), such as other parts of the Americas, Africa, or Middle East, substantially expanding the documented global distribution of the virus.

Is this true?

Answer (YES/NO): YES